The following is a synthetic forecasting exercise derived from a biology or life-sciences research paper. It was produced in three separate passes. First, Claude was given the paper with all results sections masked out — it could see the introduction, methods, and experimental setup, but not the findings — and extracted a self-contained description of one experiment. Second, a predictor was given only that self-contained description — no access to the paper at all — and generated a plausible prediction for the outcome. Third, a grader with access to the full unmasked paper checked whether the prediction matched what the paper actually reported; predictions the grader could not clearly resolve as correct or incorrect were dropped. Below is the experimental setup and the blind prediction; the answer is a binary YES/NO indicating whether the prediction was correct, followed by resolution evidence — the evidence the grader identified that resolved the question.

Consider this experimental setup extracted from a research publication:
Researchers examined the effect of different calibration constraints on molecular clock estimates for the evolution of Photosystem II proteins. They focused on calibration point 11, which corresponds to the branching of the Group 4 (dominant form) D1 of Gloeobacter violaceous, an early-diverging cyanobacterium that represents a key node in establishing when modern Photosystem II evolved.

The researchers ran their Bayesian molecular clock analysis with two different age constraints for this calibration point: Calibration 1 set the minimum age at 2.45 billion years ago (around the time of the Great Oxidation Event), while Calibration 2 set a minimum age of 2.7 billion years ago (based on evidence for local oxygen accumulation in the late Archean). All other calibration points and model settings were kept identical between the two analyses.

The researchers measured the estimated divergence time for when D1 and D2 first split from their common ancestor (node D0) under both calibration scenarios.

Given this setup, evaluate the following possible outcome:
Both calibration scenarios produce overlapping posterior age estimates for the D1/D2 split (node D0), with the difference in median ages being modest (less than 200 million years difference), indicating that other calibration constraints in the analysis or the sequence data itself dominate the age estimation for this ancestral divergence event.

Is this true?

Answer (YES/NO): YES